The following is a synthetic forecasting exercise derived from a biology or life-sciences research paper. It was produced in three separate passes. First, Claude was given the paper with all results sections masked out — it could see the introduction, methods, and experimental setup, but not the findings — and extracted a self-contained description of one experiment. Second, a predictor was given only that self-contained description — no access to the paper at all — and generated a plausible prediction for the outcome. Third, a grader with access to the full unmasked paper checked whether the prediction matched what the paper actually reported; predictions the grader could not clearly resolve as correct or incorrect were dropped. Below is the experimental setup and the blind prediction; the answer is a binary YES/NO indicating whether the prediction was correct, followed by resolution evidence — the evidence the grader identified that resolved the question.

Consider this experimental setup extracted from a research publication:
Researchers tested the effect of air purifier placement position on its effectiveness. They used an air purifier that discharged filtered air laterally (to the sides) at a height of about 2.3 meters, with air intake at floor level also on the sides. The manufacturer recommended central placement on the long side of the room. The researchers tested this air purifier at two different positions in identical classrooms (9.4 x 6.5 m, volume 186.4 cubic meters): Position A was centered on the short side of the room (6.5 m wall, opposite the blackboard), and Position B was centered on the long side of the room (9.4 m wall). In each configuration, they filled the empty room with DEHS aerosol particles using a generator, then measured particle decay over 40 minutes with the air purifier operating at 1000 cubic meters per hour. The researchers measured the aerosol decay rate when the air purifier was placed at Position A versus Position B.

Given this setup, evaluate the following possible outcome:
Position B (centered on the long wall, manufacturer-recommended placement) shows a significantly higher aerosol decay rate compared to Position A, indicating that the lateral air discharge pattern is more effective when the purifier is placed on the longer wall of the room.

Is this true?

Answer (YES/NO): YES